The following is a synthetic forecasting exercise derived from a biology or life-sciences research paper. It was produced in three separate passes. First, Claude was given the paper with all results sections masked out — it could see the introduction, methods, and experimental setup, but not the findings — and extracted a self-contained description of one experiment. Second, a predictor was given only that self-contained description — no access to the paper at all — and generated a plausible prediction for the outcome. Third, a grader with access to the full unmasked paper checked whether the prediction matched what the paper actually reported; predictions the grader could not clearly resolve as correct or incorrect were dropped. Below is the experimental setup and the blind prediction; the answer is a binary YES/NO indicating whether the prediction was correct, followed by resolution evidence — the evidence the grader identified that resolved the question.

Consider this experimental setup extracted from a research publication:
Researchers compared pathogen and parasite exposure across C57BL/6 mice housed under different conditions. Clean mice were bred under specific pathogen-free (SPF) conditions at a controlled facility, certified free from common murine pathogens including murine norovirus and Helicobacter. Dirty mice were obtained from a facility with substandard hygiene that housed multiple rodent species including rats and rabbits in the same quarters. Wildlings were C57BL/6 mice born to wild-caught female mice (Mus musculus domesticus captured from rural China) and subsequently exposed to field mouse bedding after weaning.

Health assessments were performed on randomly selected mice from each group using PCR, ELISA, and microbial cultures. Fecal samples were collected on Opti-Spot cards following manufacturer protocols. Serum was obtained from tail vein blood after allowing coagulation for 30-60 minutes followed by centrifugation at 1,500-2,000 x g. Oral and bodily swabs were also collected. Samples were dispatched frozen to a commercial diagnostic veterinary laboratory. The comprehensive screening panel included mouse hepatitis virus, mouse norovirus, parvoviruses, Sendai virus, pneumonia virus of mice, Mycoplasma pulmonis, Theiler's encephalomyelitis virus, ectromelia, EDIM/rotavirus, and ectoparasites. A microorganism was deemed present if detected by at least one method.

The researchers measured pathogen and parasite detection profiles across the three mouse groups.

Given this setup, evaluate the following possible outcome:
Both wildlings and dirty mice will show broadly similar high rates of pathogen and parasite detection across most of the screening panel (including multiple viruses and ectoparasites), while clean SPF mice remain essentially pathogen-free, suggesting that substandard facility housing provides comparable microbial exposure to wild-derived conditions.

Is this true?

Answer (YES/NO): NO